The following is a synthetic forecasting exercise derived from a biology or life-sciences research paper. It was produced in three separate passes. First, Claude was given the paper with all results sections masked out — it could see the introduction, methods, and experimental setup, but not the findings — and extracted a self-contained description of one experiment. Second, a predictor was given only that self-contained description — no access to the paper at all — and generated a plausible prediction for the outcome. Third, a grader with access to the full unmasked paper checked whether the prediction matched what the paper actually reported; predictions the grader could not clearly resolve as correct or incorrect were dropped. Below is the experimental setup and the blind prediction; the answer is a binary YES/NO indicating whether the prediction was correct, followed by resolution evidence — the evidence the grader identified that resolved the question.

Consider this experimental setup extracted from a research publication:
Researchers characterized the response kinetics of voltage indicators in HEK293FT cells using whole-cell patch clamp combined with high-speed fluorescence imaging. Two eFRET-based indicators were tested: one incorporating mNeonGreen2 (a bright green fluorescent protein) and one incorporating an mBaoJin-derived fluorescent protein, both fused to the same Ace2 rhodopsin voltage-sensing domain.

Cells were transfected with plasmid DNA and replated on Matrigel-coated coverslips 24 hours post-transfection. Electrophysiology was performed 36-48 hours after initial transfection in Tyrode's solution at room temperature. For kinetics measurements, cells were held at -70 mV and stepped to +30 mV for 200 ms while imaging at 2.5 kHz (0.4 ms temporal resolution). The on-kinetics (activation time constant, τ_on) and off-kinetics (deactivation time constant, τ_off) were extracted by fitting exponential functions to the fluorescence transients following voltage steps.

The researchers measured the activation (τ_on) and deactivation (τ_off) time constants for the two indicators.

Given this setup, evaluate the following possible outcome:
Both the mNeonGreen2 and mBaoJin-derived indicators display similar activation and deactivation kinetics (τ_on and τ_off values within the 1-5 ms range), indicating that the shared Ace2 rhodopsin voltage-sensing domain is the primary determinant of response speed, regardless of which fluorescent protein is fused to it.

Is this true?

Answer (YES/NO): NO